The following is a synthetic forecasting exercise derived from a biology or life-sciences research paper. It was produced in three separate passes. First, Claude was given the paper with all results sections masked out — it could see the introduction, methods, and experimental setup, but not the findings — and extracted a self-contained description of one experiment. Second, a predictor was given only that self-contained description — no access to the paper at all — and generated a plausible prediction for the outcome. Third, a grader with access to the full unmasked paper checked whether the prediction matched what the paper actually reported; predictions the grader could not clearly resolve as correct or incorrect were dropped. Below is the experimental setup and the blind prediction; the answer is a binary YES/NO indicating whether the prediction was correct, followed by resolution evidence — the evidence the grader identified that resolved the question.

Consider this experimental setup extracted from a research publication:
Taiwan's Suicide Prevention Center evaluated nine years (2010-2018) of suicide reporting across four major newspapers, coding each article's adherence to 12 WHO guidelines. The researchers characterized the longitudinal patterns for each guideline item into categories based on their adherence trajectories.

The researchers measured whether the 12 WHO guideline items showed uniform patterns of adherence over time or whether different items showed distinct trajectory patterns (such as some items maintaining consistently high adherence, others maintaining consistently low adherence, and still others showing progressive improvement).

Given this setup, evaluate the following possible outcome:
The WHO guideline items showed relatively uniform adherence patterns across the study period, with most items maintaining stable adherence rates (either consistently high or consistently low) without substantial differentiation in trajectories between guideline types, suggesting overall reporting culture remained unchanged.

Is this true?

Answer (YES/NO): NO